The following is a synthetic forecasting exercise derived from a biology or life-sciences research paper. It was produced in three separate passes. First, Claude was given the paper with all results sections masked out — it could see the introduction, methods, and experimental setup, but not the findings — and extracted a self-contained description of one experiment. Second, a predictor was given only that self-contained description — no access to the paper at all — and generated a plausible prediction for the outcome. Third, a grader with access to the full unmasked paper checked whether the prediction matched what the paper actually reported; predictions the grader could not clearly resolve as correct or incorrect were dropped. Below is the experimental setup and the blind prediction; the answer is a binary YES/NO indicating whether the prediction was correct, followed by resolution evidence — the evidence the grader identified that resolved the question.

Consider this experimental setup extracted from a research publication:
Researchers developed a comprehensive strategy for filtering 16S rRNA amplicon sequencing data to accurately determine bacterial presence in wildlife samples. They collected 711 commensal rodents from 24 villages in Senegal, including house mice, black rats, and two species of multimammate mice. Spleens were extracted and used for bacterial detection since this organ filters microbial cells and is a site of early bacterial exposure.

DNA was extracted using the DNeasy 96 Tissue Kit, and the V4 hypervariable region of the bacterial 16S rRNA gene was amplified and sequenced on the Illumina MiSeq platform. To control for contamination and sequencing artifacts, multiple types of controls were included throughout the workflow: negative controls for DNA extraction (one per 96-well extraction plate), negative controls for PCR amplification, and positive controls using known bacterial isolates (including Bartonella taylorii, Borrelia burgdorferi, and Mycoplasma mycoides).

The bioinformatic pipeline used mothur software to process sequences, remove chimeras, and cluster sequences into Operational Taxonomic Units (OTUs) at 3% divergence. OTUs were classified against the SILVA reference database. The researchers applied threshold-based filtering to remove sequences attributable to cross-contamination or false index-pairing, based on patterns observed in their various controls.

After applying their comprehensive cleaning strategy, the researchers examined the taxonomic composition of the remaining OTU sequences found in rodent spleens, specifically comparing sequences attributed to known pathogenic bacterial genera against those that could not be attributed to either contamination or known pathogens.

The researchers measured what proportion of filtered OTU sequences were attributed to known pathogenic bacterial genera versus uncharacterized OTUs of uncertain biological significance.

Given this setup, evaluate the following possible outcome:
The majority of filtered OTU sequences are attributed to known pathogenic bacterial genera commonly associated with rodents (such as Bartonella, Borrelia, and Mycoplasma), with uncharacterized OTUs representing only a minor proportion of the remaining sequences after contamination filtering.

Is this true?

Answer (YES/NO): NO